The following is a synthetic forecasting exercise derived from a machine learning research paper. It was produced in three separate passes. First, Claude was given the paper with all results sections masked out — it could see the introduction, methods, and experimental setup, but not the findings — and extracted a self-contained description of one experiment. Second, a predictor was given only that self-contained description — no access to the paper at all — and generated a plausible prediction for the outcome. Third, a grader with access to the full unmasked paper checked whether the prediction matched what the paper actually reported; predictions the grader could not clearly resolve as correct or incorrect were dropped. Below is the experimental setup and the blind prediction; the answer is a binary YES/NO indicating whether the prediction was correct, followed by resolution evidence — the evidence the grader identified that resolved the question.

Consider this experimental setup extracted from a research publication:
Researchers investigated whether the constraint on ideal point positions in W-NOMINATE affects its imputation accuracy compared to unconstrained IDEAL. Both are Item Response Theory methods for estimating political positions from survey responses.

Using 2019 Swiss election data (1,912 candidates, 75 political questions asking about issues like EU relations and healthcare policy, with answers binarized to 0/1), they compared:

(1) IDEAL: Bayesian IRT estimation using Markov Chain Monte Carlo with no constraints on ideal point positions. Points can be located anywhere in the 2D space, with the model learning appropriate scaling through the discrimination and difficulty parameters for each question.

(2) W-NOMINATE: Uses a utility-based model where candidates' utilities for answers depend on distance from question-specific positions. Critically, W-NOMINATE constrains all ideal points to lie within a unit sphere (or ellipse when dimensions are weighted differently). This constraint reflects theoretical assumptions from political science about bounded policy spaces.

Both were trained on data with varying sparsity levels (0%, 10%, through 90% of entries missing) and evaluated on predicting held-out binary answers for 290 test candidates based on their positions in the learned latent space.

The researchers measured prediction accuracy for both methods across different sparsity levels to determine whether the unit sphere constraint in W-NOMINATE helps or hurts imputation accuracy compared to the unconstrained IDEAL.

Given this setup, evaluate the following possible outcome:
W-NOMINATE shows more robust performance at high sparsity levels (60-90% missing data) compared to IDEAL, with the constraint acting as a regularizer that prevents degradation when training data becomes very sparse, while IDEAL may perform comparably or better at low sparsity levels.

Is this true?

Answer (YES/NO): NO